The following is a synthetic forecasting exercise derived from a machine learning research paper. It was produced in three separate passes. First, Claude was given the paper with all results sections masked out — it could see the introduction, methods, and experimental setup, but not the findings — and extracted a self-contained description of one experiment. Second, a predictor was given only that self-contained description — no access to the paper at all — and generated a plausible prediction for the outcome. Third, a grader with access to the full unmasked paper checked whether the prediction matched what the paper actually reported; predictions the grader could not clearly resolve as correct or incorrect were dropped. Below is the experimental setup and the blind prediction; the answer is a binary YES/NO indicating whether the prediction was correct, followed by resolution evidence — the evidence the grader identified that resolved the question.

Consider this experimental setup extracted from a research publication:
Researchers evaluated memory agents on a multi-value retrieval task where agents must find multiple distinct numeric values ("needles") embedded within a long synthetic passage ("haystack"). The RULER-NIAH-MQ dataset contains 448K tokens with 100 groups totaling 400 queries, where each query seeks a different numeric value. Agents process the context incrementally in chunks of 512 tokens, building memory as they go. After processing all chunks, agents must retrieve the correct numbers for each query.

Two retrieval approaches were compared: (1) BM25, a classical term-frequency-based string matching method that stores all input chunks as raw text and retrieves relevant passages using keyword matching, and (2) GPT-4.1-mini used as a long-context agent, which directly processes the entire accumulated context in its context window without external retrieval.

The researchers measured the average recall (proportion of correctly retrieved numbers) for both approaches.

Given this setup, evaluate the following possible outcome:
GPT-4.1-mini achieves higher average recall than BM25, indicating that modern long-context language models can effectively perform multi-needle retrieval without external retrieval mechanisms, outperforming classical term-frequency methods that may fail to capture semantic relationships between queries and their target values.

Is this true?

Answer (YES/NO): NO